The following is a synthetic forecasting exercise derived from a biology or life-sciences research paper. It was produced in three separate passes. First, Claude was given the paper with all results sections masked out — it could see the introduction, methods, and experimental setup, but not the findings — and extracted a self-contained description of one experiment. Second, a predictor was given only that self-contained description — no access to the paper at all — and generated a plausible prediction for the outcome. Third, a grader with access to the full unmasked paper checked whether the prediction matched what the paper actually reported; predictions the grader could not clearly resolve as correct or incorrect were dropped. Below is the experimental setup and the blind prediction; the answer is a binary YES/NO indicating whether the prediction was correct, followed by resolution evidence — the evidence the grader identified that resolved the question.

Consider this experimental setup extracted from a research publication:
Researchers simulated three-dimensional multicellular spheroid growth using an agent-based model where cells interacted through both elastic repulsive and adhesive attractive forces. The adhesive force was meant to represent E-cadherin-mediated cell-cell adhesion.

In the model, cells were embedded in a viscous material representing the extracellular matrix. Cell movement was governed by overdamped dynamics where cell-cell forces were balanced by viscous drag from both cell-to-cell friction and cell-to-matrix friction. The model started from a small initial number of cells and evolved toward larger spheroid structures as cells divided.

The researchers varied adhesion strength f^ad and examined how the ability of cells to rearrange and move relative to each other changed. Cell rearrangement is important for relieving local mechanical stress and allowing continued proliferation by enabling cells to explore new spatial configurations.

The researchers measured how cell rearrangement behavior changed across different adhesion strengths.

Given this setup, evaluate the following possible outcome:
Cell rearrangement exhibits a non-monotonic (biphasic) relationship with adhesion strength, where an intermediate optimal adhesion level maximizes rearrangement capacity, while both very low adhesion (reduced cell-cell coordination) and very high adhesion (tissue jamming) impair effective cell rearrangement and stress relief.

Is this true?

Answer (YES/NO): NO